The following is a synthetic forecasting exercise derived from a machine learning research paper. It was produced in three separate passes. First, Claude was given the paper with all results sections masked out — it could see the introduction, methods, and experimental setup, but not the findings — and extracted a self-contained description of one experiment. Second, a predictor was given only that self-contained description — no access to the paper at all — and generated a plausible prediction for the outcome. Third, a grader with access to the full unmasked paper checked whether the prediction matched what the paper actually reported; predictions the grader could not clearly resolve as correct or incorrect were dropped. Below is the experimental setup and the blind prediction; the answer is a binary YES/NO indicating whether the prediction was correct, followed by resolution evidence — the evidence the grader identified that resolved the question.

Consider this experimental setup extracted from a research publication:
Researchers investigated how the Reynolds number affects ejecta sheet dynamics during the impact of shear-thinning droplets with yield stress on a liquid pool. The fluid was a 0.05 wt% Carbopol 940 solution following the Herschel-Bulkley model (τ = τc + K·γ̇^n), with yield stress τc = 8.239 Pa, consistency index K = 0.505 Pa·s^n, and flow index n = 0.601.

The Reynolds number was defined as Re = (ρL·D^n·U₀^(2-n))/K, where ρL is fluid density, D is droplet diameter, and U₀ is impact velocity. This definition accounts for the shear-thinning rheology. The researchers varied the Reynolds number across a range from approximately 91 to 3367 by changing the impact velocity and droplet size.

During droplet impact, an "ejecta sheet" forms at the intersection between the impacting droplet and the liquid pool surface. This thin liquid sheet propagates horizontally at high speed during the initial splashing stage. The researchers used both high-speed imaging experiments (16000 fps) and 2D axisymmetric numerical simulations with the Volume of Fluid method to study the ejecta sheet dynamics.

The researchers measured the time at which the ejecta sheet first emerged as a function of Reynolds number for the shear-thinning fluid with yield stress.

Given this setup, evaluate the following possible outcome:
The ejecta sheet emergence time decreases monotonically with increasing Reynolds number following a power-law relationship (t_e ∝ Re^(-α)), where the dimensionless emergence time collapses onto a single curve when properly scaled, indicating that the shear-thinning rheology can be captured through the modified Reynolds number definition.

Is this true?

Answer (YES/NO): YES